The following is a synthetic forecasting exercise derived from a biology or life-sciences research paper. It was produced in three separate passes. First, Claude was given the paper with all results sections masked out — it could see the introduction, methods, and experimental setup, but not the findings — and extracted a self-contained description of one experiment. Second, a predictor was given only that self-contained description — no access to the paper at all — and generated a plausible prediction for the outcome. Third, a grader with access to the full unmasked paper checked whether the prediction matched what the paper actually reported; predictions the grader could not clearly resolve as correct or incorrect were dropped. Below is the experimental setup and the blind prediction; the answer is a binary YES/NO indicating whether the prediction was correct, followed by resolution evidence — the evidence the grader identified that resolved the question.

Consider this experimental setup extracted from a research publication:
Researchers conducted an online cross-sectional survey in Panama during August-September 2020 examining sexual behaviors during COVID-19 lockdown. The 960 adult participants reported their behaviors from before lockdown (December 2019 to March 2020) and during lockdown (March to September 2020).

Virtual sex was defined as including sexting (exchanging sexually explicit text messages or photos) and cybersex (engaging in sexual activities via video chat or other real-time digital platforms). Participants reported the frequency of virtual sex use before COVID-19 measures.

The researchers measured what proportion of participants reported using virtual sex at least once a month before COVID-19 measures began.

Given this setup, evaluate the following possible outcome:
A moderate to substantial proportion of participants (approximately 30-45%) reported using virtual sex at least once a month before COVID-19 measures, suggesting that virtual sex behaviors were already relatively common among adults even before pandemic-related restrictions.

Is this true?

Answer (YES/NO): NO